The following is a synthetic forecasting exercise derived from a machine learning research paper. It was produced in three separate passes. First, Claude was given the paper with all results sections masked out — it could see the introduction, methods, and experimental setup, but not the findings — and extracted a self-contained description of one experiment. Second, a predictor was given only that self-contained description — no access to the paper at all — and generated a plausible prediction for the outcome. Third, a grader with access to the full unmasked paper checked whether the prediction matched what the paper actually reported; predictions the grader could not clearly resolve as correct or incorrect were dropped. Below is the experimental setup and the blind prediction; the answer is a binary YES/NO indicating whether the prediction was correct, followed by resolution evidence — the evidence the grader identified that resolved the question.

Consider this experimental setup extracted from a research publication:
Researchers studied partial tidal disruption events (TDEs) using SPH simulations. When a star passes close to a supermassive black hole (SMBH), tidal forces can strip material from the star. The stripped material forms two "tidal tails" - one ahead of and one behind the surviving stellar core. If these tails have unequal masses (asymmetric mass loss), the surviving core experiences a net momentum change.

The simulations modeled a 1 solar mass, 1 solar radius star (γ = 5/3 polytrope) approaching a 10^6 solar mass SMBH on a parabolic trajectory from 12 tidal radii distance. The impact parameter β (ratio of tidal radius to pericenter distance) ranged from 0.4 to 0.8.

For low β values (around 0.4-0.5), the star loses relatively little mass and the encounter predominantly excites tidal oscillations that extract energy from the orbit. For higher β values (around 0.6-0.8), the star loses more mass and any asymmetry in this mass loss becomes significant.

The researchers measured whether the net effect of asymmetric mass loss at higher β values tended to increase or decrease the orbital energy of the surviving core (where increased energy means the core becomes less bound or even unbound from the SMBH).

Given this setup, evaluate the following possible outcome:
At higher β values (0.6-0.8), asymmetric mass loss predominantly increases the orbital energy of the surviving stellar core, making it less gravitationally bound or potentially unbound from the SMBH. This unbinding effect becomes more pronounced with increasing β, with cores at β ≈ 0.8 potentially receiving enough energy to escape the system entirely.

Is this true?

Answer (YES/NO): YES